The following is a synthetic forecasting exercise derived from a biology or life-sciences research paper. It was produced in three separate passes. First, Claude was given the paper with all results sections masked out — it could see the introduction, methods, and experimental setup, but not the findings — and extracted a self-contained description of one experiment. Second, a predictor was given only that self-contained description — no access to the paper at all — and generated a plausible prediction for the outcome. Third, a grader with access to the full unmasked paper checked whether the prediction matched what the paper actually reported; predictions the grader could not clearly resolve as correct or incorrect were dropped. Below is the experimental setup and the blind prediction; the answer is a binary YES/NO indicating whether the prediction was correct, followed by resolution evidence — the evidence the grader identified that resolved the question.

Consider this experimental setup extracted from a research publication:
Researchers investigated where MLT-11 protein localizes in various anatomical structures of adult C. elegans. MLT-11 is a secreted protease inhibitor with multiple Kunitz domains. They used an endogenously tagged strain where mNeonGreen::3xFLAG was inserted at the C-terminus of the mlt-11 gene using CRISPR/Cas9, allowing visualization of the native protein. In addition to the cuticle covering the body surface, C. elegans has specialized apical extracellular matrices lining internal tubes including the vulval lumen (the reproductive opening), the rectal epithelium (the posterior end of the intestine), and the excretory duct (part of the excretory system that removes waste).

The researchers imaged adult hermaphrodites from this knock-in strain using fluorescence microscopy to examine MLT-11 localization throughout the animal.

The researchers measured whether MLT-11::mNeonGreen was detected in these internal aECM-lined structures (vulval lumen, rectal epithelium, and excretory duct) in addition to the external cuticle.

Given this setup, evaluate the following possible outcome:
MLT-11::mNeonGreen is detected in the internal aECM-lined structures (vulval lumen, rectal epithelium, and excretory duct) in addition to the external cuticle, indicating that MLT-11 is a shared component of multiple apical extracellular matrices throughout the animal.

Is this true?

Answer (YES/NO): YES